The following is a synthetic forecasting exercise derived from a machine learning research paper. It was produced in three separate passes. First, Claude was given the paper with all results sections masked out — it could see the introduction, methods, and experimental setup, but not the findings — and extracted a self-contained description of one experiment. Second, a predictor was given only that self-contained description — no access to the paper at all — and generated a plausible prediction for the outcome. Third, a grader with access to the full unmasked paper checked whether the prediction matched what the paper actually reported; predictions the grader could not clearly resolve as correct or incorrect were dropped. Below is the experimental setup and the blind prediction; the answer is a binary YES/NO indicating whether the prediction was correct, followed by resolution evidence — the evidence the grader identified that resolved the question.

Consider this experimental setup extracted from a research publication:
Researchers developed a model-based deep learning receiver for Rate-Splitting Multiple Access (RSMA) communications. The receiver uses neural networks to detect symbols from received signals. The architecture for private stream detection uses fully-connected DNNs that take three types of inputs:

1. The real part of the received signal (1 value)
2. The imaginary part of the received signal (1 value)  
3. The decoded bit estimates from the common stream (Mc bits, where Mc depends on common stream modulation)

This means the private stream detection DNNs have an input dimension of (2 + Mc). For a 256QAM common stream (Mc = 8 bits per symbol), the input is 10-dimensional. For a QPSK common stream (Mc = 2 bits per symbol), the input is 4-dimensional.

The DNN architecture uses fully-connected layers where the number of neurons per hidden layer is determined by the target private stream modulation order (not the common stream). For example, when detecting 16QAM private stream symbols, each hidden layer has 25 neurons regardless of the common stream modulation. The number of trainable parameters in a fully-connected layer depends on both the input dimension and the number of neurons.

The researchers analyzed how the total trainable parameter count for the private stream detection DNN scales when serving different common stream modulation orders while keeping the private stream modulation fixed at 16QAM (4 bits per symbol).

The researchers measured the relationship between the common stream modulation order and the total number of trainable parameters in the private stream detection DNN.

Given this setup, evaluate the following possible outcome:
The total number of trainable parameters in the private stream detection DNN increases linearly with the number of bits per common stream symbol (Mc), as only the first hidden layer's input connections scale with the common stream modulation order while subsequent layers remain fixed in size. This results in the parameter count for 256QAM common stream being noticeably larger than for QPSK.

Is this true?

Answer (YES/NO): YES